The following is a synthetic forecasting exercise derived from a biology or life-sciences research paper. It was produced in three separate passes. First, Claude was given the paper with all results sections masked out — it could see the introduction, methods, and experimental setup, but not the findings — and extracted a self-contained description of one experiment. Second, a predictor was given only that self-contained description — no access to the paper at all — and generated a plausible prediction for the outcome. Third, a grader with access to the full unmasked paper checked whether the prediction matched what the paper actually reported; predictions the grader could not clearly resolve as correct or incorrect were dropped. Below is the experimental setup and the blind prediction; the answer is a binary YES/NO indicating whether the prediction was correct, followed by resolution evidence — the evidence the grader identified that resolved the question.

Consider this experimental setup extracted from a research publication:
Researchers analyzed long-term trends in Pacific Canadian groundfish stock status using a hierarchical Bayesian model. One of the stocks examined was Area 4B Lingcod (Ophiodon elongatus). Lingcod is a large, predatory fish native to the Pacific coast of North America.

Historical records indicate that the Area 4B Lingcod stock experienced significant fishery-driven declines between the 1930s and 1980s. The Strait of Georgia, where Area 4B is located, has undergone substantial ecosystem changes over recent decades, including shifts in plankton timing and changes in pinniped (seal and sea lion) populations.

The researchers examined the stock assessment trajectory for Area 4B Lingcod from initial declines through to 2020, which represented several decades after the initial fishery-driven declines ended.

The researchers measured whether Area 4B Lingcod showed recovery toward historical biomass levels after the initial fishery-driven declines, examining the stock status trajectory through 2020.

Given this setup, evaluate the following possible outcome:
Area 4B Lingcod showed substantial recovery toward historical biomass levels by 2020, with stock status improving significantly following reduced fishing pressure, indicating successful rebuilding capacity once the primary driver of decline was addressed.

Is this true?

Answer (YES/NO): NO